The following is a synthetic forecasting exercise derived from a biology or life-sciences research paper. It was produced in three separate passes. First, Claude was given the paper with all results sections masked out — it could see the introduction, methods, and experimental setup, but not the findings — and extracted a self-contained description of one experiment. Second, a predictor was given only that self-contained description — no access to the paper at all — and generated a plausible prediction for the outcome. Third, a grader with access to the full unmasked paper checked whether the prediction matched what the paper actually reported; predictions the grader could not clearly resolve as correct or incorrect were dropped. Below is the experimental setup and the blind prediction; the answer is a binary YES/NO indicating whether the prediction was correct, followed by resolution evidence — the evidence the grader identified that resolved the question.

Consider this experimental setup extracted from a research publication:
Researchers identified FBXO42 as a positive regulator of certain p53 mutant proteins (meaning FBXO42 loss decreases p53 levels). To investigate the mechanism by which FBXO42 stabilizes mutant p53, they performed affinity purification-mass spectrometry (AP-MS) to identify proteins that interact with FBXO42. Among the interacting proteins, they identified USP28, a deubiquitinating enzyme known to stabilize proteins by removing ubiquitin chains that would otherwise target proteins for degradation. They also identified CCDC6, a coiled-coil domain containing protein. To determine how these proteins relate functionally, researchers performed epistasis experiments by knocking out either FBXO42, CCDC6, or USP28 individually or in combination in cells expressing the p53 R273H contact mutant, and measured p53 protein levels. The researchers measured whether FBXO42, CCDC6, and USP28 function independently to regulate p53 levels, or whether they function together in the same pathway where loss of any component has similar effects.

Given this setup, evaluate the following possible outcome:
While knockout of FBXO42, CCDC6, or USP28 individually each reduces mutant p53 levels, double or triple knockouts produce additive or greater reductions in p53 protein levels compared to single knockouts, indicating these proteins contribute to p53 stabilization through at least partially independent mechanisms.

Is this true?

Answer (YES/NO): NO